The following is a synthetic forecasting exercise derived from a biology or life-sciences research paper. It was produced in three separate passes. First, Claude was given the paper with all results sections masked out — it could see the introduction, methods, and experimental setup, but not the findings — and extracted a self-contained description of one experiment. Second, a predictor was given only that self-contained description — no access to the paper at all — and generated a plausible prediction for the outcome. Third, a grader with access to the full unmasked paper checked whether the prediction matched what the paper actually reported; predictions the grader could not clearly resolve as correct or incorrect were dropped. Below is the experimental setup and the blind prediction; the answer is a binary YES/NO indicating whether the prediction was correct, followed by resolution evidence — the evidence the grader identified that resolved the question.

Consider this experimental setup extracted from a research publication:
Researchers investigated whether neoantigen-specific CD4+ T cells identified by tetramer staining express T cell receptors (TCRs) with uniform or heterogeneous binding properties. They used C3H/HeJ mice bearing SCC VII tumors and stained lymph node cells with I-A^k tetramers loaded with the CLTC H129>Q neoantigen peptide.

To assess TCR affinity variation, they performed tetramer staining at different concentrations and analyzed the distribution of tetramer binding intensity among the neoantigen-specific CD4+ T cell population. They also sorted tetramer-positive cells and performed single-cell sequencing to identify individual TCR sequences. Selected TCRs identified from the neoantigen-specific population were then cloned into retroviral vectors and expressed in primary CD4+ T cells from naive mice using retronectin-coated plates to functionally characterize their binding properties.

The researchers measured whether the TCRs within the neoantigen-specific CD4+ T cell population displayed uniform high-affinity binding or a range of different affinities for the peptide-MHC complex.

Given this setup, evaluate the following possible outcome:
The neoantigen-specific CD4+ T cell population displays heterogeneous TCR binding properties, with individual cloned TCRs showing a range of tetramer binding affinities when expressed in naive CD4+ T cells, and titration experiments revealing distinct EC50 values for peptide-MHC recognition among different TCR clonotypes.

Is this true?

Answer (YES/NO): YES